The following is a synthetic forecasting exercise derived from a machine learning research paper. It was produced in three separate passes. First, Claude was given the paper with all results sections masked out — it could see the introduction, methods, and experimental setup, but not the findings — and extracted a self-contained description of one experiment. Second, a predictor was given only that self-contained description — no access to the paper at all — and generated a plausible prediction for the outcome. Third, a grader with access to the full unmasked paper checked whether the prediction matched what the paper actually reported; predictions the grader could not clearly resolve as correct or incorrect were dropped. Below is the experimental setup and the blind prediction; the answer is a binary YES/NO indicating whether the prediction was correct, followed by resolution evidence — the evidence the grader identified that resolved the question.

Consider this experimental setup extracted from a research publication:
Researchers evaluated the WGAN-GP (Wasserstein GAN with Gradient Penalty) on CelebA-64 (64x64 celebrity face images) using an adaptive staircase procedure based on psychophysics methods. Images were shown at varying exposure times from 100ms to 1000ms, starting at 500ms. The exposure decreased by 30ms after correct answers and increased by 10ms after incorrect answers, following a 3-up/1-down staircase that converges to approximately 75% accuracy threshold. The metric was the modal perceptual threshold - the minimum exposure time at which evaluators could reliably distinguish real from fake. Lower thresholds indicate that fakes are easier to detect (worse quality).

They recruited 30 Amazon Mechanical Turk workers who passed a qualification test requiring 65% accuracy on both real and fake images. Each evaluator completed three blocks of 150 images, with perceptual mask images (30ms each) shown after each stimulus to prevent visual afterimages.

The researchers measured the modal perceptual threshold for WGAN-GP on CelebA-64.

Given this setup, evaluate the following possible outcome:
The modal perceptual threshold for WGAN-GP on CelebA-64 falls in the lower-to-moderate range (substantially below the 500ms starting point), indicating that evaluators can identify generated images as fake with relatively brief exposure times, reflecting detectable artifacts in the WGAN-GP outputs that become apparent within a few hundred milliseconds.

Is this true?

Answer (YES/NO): NO